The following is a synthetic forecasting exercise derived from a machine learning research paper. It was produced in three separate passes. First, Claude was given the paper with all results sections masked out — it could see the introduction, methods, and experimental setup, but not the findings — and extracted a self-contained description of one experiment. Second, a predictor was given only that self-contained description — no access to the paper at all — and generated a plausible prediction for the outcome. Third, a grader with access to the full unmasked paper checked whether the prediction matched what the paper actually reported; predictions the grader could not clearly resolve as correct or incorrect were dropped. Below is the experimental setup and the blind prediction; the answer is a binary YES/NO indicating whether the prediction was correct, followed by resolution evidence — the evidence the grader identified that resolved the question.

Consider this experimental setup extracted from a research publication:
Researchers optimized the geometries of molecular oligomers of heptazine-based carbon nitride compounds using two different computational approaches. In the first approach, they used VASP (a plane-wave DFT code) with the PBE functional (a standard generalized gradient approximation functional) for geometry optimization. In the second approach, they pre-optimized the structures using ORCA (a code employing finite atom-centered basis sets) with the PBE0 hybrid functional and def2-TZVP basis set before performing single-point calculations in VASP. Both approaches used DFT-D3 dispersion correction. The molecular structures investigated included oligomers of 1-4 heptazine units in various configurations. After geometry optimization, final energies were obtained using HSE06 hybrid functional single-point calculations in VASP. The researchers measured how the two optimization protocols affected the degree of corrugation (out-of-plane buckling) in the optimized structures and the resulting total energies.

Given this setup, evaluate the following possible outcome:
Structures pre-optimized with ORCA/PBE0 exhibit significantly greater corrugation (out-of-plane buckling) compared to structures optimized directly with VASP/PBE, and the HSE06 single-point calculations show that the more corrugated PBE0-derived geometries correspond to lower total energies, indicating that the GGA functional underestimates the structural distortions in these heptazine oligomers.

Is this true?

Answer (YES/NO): YES